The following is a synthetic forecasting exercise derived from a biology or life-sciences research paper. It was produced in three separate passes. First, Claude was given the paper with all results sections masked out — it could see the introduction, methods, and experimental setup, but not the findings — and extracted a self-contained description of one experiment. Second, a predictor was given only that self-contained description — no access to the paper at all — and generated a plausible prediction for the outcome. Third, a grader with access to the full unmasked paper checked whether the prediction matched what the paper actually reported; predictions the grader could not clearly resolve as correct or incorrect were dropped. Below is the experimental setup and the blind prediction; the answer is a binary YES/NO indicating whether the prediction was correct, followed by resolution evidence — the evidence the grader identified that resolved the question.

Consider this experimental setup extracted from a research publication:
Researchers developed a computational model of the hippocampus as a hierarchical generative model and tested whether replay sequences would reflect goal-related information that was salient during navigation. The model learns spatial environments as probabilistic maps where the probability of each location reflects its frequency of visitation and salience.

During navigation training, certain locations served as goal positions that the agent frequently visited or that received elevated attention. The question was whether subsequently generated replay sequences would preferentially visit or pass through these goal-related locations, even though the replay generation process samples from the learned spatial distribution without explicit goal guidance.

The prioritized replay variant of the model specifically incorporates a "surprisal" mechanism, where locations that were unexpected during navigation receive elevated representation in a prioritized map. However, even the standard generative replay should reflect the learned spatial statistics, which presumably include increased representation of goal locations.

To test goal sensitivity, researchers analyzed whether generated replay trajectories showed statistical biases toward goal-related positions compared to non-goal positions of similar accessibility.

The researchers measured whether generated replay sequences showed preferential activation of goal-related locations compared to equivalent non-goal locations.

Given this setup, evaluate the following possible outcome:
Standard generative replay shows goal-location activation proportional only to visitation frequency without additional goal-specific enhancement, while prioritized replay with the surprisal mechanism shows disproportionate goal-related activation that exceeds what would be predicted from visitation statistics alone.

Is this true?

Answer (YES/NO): NO